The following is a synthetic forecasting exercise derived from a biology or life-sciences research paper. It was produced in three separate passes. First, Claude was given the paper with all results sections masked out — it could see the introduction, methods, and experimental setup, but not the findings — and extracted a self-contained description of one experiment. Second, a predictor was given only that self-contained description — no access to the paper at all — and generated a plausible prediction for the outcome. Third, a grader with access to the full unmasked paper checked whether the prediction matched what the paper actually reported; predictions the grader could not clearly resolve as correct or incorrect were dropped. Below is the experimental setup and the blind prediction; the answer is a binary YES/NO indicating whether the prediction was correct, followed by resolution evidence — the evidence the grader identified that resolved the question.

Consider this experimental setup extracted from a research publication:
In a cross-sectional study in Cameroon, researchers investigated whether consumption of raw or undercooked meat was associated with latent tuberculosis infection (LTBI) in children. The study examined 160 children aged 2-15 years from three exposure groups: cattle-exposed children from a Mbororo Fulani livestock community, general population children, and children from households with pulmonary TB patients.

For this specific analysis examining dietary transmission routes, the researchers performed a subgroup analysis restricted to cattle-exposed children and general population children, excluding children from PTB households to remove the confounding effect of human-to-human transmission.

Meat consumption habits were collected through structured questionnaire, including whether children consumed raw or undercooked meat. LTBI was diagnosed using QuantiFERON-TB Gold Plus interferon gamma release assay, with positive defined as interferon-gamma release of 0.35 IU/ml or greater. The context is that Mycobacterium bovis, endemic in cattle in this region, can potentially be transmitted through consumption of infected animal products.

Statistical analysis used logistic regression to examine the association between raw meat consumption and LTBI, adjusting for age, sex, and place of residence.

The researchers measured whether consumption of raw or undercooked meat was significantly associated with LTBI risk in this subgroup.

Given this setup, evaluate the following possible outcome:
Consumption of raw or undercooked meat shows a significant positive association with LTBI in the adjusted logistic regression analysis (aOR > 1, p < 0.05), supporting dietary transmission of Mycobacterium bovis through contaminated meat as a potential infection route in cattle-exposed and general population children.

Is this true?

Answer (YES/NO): NO